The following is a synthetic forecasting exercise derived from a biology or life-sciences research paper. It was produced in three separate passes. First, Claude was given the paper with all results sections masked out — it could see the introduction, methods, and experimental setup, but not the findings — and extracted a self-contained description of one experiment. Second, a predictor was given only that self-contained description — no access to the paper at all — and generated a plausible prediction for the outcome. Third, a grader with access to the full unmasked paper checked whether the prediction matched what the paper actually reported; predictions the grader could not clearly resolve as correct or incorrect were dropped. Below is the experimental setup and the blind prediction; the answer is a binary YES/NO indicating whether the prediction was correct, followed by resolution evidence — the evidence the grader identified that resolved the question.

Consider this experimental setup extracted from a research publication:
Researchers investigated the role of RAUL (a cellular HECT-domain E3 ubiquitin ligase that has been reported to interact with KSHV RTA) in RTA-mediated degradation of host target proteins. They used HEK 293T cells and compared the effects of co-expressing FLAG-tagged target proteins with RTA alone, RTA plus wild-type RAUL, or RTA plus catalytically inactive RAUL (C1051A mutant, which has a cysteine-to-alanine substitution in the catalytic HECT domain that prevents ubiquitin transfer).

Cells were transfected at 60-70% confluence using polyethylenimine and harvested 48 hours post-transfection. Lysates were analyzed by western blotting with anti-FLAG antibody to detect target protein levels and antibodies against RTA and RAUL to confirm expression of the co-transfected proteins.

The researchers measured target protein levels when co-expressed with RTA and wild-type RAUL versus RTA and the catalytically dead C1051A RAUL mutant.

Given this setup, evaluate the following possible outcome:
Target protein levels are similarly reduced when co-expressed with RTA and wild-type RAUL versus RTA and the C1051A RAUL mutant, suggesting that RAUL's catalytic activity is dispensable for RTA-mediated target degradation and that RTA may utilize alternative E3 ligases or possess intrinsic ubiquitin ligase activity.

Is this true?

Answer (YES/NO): NO